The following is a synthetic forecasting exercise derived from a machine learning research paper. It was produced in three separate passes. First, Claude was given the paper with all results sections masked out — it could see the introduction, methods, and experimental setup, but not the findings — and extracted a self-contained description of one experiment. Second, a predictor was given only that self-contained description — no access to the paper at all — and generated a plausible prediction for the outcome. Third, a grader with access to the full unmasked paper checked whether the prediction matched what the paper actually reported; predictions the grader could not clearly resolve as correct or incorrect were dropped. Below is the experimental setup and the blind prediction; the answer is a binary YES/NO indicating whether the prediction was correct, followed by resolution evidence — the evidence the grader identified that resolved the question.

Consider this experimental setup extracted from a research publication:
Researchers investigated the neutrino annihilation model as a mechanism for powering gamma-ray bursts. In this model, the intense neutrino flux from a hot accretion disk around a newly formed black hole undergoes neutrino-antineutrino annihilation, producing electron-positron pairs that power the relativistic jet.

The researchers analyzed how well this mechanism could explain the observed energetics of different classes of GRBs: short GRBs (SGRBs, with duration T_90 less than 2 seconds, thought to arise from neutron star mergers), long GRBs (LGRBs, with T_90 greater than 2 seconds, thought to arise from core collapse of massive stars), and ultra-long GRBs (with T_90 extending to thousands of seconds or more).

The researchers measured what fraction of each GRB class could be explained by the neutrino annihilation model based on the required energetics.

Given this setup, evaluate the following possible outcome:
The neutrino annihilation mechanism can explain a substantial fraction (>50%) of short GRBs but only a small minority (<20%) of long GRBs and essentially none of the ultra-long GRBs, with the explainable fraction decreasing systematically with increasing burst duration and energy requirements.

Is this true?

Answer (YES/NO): NO